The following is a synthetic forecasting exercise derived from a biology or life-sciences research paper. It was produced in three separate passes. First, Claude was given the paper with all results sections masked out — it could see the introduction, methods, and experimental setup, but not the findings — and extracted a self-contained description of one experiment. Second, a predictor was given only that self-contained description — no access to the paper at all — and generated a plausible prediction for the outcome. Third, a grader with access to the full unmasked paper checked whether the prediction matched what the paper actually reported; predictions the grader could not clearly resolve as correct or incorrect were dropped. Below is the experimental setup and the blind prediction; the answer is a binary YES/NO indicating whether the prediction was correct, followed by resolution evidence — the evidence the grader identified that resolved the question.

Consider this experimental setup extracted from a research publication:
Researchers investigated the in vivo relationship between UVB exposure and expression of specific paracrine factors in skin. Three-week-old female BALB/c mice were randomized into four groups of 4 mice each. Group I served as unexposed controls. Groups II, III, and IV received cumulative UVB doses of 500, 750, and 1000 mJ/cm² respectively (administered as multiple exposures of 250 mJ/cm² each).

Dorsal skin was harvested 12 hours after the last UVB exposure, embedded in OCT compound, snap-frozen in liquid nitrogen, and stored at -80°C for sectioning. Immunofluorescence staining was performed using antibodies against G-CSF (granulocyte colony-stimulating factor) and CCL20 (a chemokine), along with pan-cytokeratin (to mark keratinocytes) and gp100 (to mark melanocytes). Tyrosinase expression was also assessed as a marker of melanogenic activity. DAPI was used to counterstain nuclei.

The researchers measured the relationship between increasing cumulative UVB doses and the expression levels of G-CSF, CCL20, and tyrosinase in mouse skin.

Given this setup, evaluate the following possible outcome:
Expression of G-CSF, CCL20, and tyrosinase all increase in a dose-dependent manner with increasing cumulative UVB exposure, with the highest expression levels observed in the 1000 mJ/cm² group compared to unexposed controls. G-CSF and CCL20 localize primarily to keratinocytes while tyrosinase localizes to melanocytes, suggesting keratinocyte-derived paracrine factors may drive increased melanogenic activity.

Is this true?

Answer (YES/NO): NO